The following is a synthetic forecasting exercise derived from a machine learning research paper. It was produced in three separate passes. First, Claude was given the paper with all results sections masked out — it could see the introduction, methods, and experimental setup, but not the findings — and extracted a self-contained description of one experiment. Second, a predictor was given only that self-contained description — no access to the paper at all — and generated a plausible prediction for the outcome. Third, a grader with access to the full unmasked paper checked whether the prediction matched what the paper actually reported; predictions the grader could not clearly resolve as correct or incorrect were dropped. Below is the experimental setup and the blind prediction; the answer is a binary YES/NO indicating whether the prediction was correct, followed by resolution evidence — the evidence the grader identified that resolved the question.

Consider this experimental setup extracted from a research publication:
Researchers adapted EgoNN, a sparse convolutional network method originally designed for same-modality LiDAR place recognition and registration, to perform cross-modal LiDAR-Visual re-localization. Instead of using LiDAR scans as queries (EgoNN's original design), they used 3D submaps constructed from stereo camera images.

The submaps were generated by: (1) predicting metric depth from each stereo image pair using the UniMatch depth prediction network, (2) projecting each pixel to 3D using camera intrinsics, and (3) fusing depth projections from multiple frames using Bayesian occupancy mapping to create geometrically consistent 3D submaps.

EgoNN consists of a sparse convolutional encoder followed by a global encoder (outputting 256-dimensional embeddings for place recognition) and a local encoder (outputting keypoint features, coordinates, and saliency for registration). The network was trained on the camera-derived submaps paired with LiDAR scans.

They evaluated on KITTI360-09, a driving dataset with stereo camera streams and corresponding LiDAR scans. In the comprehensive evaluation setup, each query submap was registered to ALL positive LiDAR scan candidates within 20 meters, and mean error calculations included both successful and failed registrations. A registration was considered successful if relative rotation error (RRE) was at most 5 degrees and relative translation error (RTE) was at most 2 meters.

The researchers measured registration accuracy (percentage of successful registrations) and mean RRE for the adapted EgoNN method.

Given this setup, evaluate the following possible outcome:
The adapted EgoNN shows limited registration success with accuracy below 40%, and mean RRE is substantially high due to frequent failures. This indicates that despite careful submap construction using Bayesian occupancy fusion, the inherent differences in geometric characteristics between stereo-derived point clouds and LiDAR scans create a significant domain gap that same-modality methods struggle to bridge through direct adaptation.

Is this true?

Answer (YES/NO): NO